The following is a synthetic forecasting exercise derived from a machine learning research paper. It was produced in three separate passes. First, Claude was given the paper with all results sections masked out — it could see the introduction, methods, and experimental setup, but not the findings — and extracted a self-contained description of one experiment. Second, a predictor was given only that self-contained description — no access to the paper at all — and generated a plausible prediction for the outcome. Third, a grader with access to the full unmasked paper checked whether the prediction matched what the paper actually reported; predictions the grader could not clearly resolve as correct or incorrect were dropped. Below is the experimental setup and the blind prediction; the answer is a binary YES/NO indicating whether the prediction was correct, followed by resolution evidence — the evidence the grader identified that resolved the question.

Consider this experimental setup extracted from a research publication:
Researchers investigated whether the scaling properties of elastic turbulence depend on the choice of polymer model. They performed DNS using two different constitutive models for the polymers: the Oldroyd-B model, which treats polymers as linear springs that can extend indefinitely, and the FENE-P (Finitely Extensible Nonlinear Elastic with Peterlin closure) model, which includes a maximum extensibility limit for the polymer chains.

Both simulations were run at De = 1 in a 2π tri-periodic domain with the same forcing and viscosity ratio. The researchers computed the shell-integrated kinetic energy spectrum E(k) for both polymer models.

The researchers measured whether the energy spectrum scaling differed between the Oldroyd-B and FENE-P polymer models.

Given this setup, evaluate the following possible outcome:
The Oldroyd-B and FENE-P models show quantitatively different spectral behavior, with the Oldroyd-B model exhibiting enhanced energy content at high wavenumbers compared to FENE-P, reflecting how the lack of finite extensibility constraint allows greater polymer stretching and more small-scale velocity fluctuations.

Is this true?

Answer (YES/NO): NO